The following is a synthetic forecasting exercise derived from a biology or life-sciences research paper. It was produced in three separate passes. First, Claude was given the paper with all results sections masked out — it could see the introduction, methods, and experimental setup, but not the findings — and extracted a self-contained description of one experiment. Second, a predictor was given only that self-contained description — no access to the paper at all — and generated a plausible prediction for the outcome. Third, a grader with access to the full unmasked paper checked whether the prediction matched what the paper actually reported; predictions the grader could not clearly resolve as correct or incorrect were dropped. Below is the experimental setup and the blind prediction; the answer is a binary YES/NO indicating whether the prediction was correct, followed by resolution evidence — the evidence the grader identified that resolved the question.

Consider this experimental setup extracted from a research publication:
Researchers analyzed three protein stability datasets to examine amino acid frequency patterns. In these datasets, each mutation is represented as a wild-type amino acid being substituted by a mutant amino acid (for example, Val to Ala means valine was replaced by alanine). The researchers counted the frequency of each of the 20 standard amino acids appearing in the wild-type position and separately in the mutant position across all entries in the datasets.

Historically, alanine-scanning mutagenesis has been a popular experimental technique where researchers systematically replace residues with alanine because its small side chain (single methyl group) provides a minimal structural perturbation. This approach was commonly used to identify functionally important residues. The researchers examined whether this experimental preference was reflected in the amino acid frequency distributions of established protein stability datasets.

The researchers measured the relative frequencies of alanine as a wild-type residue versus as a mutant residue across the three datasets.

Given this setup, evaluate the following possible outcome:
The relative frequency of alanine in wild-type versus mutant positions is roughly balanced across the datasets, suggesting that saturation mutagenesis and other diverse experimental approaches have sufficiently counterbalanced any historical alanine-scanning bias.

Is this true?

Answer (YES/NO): NO